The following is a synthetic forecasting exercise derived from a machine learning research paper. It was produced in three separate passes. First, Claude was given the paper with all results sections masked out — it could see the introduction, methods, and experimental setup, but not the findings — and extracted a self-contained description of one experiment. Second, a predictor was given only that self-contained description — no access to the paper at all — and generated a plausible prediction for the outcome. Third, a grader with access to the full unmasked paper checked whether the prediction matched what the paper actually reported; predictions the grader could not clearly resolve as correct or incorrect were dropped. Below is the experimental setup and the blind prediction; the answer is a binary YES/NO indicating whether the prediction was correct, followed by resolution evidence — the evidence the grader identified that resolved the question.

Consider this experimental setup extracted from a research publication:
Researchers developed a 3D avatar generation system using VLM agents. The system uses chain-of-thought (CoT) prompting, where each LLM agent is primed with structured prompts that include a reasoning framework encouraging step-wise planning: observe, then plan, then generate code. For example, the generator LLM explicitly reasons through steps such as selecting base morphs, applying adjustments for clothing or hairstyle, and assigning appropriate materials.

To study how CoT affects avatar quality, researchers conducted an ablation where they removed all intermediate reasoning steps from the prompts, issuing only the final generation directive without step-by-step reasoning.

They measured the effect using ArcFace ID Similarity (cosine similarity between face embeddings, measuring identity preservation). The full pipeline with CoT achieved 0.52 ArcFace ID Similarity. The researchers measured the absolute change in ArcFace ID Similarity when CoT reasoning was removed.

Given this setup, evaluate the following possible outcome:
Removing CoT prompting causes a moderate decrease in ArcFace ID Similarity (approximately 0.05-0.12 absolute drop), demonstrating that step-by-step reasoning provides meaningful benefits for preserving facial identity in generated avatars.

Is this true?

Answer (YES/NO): NO